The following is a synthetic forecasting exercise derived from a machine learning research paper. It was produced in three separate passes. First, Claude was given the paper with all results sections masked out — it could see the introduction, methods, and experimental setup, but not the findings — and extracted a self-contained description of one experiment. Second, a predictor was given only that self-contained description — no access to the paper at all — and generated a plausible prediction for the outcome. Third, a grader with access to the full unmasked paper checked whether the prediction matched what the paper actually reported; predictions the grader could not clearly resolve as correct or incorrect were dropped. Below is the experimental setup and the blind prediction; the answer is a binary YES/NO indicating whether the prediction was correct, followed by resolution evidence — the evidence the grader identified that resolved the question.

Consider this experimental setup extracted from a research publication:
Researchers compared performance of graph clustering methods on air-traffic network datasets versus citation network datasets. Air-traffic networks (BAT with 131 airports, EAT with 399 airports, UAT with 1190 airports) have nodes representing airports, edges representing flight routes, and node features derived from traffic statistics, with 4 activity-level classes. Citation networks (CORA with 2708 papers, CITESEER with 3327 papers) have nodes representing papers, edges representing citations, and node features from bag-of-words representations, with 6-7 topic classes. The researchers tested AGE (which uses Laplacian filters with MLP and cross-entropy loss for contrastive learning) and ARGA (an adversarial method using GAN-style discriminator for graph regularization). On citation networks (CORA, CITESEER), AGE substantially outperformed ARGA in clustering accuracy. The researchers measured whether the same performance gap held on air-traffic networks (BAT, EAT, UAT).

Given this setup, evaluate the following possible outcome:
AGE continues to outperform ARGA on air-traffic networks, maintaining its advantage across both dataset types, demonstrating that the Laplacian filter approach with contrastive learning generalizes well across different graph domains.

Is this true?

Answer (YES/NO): NO